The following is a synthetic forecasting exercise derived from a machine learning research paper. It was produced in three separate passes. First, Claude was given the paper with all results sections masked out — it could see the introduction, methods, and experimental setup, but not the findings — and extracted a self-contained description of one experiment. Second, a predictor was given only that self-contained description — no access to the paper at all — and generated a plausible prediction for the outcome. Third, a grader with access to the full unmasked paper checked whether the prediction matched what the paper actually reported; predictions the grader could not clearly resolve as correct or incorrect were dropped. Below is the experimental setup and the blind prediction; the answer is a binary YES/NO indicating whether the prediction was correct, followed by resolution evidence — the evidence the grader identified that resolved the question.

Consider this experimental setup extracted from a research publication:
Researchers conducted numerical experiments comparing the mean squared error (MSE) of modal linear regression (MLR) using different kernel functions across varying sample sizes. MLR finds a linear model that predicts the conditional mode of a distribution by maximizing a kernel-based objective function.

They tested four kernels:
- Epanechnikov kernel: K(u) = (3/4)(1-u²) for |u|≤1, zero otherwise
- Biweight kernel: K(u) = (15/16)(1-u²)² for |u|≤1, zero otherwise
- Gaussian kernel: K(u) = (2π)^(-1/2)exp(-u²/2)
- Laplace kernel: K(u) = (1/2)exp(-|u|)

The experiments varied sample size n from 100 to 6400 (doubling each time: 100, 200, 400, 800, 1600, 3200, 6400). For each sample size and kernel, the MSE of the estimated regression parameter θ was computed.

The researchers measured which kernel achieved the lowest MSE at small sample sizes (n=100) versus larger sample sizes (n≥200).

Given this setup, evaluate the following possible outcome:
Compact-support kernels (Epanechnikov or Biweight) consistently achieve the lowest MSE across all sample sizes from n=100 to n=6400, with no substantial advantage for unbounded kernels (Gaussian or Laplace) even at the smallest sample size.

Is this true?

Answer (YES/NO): NO